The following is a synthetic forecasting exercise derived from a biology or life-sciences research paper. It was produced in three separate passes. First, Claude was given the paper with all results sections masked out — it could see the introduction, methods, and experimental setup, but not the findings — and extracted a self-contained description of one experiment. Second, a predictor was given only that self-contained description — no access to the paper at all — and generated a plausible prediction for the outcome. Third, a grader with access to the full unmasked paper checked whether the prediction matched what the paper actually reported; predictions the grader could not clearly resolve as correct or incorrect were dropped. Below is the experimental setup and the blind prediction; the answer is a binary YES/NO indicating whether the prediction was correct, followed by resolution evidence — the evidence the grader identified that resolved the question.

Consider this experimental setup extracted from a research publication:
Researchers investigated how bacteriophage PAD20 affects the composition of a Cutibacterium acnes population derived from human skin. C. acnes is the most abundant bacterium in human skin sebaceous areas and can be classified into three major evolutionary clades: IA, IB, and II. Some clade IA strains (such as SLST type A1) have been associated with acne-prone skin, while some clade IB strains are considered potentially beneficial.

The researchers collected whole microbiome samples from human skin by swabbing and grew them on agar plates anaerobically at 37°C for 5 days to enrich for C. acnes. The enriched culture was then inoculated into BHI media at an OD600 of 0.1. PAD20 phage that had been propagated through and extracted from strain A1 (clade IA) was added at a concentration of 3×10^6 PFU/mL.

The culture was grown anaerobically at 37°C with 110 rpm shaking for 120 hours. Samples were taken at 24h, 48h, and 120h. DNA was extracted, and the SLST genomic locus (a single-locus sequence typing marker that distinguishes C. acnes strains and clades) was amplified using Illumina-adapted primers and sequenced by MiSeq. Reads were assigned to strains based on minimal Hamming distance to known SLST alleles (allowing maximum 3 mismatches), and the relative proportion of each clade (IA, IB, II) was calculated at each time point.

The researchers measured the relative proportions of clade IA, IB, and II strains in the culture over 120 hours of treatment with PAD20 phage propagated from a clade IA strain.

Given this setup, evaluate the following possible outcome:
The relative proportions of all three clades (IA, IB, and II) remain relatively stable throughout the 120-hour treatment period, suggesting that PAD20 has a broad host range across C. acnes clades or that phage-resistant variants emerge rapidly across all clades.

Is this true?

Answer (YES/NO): NO